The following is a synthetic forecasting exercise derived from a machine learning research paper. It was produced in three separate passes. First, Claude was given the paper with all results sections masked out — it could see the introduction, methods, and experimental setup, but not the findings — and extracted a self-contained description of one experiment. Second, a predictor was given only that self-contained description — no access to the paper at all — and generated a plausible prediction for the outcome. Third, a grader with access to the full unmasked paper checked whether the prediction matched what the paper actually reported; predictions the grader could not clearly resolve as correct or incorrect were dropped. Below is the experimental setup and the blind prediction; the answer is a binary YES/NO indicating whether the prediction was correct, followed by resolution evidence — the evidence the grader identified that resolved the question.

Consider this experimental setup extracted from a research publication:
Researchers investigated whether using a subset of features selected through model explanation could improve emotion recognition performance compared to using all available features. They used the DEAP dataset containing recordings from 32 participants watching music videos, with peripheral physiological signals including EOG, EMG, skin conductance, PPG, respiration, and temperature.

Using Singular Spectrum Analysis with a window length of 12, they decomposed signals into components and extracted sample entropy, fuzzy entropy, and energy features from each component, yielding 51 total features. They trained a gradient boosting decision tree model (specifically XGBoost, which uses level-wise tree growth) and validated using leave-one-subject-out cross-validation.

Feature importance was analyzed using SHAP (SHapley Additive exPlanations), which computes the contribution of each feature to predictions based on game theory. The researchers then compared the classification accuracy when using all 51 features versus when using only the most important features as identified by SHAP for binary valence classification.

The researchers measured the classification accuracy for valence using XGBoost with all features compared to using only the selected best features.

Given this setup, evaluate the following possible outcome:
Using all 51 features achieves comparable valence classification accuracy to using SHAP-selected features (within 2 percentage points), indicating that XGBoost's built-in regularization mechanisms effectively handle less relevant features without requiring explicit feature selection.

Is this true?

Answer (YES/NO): NO